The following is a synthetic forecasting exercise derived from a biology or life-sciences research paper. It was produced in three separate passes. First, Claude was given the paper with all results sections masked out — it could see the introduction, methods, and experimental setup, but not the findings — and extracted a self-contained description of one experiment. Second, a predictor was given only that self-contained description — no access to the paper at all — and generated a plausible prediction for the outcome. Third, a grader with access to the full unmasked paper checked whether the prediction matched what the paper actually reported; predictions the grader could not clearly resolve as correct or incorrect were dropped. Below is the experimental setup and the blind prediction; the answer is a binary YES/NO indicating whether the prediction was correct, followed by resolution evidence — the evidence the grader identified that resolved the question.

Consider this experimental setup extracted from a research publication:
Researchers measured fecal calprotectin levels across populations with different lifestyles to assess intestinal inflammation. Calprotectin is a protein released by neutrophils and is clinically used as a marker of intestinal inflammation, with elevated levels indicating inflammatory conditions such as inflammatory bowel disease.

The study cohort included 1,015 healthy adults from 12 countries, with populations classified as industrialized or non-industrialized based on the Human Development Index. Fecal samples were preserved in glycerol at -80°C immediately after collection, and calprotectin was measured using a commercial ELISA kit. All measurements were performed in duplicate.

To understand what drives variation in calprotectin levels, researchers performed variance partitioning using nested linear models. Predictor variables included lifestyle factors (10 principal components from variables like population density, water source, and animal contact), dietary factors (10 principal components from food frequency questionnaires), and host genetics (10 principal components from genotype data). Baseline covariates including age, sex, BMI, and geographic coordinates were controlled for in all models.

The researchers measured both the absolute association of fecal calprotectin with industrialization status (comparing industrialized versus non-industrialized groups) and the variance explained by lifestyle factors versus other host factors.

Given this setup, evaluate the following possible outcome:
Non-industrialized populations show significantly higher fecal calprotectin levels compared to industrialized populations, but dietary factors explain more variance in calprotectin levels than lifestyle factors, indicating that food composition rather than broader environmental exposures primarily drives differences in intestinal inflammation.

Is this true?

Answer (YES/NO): NO